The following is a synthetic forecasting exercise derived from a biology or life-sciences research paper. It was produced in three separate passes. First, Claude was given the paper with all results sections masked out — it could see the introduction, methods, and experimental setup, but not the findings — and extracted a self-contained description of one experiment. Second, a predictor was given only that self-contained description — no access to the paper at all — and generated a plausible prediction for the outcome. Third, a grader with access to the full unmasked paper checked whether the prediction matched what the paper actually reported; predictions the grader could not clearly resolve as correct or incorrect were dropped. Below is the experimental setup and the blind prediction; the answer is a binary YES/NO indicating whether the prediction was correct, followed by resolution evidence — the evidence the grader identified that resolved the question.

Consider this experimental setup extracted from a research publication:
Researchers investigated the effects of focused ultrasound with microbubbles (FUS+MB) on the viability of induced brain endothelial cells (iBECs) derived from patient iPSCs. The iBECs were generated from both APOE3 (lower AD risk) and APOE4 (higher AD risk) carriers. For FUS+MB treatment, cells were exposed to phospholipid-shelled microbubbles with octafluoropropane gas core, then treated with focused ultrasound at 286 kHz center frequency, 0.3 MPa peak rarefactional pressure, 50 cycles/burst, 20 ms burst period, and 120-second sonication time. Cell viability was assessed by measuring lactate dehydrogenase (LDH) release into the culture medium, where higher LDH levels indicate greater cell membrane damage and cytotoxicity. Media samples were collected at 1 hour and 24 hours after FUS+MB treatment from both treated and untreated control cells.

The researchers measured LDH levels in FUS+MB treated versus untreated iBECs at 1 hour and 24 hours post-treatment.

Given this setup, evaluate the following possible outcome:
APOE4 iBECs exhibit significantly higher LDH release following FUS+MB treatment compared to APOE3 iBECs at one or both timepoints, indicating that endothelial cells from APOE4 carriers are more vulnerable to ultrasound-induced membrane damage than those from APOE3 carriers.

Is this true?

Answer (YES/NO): NO